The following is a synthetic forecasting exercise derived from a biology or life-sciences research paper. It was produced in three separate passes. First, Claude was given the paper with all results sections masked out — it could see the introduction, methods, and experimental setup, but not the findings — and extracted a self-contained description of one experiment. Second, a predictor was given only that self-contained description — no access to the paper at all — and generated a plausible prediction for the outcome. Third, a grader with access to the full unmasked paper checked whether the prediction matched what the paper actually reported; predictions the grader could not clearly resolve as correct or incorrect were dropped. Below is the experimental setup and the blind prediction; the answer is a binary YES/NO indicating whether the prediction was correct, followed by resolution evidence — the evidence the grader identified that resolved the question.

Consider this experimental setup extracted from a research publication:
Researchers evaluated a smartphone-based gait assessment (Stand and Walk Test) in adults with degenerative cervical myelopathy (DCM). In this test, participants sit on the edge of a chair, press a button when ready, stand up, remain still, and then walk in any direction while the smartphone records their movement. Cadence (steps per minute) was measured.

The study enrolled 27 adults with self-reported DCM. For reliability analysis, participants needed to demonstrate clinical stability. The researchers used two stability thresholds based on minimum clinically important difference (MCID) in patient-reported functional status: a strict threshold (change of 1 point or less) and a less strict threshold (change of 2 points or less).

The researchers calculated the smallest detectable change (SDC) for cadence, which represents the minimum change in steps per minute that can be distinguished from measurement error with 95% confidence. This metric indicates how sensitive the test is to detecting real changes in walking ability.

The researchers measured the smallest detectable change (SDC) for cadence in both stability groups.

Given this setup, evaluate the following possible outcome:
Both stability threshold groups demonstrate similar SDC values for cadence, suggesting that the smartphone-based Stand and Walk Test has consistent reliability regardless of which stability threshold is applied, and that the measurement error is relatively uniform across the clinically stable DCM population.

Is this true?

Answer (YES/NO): YES